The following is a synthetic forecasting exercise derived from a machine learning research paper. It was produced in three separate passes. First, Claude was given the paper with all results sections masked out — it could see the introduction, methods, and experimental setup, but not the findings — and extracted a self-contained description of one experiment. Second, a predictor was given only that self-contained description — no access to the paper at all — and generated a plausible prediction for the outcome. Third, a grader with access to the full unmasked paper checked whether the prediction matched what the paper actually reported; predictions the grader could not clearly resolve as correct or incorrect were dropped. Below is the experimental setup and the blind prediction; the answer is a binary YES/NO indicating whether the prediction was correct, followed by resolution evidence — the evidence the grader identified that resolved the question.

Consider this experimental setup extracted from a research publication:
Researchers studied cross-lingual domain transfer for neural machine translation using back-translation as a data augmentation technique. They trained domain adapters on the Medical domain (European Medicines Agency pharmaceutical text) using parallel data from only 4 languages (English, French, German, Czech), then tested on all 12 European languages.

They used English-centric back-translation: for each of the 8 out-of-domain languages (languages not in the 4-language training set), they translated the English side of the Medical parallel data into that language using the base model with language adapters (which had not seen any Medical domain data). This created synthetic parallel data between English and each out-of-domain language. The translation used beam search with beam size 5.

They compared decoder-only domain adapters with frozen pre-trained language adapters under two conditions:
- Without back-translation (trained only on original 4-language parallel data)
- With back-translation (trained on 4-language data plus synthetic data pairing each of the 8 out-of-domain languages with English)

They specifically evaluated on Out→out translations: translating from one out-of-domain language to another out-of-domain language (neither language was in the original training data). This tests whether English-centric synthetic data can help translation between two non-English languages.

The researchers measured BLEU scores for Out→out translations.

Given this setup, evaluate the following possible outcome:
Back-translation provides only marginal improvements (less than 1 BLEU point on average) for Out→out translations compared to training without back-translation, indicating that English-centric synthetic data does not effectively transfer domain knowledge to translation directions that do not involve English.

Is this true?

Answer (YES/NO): NO